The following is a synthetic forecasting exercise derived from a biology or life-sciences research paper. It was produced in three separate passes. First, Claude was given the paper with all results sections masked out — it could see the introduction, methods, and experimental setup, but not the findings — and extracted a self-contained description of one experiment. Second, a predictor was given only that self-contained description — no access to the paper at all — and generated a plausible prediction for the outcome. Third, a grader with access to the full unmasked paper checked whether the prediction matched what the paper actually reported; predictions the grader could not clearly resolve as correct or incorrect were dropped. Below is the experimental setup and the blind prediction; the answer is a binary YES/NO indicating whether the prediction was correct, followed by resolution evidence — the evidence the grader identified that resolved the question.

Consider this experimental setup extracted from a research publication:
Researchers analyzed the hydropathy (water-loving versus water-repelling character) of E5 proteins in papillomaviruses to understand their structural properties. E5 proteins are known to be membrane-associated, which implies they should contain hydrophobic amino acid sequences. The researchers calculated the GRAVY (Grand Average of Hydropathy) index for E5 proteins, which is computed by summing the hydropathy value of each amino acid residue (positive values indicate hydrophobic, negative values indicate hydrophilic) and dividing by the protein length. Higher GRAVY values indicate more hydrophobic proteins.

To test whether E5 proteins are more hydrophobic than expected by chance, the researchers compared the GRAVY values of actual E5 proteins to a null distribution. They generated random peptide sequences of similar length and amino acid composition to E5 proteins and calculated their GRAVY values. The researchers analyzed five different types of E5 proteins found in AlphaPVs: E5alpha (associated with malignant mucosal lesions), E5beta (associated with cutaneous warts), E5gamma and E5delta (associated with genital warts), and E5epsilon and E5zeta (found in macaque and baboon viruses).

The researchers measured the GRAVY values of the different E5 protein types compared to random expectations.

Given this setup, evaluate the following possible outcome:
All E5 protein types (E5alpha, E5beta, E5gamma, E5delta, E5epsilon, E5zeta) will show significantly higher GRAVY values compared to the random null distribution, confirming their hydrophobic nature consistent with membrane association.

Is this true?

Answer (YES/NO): NO